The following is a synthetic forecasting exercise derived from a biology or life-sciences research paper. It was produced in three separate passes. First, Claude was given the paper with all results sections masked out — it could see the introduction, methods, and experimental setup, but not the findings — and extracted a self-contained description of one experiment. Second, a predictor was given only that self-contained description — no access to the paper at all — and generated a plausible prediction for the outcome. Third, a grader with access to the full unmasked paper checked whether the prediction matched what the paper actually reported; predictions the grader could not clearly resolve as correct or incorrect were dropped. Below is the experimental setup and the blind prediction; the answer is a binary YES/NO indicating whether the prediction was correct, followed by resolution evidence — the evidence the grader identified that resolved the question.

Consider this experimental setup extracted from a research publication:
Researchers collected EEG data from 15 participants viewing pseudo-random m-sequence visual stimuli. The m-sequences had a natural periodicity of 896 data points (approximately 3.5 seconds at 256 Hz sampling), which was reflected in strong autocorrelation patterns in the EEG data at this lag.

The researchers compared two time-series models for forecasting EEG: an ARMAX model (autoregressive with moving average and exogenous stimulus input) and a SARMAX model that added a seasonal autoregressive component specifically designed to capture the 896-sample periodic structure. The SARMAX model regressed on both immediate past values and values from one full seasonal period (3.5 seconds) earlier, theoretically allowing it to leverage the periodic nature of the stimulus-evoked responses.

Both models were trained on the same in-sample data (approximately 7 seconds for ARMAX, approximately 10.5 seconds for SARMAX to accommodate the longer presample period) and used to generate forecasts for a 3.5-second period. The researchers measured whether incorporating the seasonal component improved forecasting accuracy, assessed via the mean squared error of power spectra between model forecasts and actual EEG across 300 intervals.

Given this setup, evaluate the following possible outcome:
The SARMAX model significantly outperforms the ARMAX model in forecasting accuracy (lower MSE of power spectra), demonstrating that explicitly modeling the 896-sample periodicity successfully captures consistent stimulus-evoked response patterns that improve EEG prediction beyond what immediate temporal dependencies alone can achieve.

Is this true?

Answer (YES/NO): NO